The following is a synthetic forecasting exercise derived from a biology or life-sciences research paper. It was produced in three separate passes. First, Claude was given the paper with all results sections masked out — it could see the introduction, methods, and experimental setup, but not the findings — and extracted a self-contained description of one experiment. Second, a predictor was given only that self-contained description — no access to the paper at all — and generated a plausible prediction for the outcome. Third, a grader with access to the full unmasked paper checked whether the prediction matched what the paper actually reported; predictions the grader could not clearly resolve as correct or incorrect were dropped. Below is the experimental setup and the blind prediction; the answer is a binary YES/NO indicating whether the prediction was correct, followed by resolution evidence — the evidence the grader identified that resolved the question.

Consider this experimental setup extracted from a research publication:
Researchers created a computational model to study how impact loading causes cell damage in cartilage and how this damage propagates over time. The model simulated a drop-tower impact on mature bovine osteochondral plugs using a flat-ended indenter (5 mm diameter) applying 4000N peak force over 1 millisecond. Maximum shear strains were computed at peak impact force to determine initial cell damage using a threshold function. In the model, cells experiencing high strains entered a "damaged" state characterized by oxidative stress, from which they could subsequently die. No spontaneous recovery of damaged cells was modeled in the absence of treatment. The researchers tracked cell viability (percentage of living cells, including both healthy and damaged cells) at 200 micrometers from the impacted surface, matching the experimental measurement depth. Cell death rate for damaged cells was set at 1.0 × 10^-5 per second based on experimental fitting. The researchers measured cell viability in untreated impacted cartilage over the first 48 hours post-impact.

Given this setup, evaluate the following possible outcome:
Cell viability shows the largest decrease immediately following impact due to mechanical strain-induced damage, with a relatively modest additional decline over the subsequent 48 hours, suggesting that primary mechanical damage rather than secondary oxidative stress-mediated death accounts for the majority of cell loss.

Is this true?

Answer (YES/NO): NO